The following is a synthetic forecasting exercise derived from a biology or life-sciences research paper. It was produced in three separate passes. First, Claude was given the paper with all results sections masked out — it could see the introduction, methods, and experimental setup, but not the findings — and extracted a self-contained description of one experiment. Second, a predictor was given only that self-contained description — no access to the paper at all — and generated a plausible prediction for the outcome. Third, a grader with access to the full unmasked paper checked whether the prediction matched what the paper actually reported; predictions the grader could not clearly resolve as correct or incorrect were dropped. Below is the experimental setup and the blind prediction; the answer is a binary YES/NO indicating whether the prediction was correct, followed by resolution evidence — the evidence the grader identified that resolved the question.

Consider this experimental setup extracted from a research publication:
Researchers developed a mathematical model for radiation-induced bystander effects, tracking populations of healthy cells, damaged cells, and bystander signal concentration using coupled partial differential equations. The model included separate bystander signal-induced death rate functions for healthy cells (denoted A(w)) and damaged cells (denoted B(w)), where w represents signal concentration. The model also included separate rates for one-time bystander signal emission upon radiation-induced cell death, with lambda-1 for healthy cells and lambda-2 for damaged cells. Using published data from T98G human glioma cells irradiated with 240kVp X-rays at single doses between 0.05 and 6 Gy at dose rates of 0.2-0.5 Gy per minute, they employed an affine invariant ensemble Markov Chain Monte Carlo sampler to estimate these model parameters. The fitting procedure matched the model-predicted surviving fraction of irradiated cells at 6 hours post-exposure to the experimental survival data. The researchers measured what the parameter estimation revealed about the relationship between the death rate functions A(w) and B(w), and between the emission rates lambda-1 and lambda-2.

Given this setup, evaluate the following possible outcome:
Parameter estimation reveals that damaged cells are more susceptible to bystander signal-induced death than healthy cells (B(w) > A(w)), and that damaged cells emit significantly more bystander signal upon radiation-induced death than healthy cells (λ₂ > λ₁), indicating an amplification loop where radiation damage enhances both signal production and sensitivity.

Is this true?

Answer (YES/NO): NO